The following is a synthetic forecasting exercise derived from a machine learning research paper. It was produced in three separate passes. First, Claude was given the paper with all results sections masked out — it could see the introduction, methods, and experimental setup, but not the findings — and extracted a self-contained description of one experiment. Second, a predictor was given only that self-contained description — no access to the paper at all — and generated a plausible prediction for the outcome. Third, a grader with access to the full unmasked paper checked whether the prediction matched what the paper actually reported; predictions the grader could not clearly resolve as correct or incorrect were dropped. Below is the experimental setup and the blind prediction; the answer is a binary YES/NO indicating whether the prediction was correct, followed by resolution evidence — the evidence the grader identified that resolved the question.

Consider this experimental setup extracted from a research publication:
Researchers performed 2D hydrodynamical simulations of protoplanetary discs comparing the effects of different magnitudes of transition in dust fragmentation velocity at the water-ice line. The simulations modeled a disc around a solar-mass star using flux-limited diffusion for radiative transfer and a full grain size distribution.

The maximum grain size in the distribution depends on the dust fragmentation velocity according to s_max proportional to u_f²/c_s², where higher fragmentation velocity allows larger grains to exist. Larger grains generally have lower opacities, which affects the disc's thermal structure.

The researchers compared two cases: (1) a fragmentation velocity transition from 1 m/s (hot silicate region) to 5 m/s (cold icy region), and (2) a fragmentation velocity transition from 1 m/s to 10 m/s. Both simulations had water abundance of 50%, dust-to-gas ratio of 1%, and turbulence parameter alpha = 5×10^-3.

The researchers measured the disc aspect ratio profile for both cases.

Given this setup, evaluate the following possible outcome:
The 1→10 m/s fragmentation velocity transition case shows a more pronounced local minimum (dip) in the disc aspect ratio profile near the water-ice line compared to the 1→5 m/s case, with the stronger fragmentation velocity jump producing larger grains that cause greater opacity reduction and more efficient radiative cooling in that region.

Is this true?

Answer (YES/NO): NO